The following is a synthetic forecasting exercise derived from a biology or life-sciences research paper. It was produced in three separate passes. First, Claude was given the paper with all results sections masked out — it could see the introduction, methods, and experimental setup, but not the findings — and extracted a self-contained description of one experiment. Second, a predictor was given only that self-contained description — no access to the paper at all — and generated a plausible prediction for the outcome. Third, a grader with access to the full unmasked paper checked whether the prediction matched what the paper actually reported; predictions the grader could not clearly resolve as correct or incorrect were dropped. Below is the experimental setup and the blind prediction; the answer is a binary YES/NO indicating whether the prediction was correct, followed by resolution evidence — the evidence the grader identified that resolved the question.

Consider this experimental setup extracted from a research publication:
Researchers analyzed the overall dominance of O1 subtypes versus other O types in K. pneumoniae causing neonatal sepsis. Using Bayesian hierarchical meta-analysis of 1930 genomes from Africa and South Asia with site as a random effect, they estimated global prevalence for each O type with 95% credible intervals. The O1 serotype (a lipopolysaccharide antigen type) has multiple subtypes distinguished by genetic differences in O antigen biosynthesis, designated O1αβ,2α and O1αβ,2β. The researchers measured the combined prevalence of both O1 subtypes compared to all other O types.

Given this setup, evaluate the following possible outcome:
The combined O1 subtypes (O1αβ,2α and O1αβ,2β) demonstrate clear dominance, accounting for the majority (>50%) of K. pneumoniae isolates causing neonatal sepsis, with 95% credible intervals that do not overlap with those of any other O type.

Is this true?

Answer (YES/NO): NO